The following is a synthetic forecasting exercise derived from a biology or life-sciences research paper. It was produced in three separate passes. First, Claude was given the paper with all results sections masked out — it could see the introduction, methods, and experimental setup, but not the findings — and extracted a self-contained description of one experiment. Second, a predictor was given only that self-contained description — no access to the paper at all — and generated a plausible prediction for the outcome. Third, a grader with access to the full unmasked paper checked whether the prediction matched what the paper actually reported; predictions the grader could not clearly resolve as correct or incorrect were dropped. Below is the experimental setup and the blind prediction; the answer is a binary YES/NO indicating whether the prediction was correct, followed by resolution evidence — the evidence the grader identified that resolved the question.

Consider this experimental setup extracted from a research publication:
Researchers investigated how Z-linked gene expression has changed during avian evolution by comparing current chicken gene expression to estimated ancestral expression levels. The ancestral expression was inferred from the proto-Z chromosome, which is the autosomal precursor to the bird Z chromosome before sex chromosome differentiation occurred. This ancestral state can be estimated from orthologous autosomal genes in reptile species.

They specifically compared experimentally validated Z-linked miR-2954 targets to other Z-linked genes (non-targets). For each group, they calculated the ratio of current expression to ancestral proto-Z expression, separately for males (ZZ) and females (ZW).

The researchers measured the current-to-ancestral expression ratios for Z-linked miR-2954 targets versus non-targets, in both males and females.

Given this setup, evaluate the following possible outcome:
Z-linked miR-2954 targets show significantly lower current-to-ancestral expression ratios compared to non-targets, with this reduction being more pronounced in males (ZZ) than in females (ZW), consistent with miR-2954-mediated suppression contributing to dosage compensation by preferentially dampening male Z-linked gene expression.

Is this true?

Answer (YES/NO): NO